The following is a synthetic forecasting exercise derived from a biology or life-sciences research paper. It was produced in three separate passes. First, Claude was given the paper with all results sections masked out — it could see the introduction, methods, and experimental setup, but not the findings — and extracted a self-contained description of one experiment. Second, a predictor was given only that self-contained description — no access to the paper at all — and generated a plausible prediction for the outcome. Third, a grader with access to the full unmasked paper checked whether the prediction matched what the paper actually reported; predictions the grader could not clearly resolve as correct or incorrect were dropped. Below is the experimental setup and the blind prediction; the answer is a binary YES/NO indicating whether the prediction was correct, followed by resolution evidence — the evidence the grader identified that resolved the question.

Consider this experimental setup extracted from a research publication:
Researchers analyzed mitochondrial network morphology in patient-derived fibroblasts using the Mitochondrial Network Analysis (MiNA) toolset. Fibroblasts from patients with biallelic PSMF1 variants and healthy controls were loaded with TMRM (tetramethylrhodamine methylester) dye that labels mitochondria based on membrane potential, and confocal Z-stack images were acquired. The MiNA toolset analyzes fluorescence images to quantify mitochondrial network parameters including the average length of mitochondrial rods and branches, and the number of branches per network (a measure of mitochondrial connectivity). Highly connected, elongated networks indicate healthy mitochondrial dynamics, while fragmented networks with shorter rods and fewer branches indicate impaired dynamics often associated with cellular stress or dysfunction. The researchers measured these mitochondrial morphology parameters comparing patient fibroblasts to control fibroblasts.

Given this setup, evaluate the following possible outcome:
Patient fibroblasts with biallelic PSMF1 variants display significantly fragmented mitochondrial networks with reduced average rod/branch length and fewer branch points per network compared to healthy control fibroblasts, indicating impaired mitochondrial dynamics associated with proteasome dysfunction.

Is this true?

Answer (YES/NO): YES